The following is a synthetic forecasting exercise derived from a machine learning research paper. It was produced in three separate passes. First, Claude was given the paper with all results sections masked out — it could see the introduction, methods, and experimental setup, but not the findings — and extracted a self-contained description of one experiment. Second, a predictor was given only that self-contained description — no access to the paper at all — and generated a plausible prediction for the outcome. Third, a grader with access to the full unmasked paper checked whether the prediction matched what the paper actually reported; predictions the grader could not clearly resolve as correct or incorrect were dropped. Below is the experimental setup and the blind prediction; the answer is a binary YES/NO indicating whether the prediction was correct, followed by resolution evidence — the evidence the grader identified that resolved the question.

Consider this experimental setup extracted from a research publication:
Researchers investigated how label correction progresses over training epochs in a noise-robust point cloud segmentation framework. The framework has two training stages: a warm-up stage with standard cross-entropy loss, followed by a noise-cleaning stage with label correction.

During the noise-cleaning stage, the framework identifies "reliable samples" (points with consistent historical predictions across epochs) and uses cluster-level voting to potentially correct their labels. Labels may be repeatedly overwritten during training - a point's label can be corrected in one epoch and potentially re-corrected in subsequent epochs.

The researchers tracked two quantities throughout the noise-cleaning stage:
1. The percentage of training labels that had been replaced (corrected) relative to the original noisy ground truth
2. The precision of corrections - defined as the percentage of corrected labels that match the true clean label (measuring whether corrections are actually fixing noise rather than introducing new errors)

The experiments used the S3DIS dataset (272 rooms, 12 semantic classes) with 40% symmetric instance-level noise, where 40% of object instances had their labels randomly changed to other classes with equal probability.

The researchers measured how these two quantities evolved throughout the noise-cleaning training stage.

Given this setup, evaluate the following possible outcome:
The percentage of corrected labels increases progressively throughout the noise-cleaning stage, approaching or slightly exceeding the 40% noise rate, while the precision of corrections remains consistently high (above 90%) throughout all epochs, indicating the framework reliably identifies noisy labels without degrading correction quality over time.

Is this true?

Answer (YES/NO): NO